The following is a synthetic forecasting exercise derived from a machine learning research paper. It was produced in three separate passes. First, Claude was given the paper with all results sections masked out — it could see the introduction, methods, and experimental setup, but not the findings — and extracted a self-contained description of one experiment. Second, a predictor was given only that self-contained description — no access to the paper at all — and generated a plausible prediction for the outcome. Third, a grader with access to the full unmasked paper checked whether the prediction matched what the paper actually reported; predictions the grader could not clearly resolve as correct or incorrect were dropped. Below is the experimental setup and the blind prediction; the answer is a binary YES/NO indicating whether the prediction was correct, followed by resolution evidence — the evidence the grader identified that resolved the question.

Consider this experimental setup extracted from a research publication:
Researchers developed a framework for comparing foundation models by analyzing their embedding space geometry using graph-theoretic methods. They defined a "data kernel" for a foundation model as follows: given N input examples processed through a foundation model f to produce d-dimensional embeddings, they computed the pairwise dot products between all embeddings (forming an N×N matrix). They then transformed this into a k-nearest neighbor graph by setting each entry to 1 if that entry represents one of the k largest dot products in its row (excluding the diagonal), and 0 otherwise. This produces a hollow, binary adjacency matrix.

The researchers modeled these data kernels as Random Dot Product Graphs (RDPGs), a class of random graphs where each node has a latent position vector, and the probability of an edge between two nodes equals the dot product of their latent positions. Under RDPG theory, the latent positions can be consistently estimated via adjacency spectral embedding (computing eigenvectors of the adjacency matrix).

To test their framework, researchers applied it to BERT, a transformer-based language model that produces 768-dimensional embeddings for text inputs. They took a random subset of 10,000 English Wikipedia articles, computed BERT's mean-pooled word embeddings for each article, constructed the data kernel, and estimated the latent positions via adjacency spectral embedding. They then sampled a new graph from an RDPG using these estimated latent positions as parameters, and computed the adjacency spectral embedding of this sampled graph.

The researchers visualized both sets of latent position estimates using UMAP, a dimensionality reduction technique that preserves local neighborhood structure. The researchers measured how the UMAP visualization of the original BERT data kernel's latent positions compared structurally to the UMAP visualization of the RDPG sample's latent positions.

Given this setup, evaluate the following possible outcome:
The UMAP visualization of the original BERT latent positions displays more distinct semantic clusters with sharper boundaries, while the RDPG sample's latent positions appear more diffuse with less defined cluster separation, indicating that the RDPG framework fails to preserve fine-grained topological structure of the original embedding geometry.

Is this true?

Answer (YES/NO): NO